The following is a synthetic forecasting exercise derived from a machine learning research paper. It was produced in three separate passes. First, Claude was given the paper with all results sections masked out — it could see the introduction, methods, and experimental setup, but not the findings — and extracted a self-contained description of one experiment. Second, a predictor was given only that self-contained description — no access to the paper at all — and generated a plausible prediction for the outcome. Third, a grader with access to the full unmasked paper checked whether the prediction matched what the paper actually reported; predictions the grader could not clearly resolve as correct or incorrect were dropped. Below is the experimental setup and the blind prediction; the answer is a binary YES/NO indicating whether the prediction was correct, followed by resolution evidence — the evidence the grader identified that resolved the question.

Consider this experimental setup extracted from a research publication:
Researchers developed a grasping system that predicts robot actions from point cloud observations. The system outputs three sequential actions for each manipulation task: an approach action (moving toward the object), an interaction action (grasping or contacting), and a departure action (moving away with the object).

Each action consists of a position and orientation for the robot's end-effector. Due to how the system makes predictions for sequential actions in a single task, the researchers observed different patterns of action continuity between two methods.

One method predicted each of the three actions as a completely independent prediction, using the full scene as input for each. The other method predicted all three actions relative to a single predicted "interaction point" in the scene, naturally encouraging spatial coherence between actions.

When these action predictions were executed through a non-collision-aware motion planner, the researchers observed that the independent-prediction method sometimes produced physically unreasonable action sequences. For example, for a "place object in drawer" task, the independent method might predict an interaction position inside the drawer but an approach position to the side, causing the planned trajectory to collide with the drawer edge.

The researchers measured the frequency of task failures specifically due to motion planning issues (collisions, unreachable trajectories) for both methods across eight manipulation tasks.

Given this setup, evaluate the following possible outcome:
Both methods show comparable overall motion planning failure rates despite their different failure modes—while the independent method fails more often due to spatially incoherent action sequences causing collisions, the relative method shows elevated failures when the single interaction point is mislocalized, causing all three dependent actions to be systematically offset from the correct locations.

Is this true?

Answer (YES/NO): NO